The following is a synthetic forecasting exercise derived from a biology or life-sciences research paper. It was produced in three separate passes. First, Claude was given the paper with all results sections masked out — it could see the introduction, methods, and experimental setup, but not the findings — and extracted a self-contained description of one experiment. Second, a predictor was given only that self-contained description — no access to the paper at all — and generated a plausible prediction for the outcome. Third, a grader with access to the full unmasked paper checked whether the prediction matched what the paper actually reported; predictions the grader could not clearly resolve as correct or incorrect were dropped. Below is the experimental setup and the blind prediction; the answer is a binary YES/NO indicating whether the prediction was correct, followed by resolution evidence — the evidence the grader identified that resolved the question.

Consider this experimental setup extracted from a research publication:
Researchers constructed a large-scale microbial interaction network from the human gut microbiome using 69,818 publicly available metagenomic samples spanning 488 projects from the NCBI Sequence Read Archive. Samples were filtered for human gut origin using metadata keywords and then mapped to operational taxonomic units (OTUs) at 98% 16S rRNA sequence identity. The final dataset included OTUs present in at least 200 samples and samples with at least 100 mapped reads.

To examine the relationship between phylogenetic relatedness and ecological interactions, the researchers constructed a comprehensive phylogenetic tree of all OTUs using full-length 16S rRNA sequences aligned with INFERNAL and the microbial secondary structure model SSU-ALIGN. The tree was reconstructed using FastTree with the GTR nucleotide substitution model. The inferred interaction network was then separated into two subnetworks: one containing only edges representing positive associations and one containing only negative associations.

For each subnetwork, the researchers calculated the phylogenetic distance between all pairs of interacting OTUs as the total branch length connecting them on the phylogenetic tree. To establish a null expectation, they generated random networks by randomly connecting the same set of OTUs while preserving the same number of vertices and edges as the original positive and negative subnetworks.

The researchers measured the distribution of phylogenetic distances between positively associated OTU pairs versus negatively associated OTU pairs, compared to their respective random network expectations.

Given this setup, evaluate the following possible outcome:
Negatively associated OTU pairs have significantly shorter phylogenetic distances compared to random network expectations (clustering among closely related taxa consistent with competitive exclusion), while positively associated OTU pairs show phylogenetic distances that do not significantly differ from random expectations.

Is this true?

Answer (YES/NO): NO